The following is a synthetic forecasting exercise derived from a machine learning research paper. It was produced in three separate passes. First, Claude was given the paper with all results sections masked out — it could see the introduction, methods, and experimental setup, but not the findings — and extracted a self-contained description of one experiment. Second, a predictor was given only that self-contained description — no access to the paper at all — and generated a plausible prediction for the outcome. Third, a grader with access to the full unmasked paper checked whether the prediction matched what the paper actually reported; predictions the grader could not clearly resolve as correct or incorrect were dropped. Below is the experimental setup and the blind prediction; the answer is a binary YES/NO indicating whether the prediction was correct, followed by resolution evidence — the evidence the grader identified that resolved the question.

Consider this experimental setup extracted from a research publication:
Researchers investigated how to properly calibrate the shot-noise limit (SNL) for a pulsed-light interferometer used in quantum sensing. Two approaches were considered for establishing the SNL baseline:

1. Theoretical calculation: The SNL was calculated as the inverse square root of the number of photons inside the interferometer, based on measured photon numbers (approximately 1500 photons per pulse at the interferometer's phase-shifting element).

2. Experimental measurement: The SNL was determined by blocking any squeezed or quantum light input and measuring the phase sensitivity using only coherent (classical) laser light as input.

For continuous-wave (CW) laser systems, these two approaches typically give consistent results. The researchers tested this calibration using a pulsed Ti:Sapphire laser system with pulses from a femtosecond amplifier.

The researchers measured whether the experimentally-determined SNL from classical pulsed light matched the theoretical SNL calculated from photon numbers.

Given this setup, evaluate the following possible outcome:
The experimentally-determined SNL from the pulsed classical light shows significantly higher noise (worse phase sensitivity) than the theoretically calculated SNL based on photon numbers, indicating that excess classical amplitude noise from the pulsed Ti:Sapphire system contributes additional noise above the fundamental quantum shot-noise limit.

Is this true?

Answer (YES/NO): YES